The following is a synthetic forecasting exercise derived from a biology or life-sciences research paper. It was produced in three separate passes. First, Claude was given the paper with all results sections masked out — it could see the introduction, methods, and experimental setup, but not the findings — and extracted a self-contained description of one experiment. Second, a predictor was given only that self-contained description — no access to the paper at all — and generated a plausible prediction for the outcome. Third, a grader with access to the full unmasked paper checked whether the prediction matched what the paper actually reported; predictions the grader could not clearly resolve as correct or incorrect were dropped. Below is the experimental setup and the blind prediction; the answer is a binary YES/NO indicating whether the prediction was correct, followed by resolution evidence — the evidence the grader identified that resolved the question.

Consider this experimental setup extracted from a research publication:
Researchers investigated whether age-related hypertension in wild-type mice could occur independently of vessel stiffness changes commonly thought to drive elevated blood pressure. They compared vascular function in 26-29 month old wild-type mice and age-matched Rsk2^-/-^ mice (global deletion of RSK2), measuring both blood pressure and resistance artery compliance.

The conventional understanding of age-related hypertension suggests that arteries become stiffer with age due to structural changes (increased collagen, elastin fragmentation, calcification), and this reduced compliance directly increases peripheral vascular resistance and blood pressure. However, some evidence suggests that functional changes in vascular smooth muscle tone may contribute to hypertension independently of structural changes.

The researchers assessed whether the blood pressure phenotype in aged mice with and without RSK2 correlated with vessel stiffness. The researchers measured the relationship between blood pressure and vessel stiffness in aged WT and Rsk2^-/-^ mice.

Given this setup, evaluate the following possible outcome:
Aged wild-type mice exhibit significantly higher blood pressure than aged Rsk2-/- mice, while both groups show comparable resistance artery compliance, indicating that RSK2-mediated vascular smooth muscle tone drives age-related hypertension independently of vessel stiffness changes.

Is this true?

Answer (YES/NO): YES